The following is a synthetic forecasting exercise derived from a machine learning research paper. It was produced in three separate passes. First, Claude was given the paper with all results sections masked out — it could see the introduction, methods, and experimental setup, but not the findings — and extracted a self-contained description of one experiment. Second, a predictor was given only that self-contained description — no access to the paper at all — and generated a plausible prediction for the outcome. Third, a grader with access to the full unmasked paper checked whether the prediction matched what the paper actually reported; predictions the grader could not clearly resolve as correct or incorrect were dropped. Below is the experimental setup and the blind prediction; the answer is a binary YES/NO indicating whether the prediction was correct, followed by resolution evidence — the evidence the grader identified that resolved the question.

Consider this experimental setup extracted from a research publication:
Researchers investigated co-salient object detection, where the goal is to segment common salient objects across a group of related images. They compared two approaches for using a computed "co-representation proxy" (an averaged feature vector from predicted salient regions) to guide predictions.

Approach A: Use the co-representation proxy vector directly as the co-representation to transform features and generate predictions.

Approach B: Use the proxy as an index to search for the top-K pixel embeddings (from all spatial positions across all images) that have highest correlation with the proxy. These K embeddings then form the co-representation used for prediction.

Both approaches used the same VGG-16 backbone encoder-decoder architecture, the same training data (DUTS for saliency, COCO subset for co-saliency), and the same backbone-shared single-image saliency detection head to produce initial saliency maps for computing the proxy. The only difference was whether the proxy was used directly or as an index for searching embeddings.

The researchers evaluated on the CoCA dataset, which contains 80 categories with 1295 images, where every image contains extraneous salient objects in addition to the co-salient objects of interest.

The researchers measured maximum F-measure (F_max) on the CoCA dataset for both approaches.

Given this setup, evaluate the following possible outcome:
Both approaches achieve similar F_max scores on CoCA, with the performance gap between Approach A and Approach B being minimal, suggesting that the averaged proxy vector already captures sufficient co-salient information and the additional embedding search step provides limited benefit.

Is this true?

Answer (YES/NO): NO